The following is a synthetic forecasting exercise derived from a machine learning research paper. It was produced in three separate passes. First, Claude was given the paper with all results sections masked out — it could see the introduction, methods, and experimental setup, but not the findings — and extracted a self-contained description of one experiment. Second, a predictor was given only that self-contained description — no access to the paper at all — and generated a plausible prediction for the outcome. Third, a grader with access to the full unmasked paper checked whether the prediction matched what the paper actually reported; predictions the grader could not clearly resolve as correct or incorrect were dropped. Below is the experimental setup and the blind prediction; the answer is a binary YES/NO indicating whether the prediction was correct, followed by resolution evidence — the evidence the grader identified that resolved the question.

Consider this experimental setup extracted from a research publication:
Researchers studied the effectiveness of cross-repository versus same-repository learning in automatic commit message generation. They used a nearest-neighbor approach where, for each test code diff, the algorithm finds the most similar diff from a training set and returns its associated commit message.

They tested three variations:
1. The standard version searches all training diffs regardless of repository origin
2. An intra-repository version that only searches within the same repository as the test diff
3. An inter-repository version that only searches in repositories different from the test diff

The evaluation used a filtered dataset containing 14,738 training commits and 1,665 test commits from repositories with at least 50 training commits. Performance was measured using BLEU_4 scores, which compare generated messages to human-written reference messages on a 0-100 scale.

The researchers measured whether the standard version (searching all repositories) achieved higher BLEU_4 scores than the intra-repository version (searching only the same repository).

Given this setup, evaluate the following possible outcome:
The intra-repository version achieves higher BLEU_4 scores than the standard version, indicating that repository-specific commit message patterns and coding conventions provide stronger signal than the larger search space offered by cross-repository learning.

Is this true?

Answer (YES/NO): YES